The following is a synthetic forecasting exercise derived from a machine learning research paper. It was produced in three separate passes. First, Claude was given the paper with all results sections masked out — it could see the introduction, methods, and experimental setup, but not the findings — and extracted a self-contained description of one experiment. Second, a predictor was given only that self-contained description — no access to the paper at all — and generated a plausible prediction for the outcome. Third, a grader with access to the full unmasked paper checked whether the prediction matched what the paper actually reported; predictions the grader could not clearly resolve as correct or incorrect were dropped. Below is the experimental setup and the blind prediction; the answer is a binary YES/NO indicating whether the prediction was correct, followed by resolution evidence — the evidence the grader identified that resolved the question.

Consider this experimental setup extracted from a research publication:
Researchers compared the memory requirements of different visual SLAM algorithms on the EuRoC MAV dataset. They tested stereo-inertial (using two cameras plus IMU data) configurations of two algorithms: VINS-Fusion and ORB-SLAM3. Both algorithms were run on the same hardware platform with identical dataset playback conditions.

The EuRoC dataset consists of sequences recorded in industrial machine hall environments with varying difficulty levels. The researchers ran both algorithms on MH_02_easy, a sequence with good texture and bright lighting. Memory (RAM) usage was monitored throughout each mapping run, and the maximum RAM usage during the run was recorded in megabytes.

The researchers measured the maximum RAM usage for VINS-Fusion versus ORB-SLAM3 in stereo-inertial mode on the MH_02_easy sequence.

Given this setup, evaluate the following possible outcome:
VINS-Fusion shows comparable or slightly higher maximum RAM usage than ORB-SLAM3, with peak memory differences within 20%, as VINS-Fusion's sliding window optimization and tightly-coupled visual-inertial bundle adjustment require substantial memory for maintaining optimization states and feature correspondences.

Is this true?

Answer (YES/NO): NO